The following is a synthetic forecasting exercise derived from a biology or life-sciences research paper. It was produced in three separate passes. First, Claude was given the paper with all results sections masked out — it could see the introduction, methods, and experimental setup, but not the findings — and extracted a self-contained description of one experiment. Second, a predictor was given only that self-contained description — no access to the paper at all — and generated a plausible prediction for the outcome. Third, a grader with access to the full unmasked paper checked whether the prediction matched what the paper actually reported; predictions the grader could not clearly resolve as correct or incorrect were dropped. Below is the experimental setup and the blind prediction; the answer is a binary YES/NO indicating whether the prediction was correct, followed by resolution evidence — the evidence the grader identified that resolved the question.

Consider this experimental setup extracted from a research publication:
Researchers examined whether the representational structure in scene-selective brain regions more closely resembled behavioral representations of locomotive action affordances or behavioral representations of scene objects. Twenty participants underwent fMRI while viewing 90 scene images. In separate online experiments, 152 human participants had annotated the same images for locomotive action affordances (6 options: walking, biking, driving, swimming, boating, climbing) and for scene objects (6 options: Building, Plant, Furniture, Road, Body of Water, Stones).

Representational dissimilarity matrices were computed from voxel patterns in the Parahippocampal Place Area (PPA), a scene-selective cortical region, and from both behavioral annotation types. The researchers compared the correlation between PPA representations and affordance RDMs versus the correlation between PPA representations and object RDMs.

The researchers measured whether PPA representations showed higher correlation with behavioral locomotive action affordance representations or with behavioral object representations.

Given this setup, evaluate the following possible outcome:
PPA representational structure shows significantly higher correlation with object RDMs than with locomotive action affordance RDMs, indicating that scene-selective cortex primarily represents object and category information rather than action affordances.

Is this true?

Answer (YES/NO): NO